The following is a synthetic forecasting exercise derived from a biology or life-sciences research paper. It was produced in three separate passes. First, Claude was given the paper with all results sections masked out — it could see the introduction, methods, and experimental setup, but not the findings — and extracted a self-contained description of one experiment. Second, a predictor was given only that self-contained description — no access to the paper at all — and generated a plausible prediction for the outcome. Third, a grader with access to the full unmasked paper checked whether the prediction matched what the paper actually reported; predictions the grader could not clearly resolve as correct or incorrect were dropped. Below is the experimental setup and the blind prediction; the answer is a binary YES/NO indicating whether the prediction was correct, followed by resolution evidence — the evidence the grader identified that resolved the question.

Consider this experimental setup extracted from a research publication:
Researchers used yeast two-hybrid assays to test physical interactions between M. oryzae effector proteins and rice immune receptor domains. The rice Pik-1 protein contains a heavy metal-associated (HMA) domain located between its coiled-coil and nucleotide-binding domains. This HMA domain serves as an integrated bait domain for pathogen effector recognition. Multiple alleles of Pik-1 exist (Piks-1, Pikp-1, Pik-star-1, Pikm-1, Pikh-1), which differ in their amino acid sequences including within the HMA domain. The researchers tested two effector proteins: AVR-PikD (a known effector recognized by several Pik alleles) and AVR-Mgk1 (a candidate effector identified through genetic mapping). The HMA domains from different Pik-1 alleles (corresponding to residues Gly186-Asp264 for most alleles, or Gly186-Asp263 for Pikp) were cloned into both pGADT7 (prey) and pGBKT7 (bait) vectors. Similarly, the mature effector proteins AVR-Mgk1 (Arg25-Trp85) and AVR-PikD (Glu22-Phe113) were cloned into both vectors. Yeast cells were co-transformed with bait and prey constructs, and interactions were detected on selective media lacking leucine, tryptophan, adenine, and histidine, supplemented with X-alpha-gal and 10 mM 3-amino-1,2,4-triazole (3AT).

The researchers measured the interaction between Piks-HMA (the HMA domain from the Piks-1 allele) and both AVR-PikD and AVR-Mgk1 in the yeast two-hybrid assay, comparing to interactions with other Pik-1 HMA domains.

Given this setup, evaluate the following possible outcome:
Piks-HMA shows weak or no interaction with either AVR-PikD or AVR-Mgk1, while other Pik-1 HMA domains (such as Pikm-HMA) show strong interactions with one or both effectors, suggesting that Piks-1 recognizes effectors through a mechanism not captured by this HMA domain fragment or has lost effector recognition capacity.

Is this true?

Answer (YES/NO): NO